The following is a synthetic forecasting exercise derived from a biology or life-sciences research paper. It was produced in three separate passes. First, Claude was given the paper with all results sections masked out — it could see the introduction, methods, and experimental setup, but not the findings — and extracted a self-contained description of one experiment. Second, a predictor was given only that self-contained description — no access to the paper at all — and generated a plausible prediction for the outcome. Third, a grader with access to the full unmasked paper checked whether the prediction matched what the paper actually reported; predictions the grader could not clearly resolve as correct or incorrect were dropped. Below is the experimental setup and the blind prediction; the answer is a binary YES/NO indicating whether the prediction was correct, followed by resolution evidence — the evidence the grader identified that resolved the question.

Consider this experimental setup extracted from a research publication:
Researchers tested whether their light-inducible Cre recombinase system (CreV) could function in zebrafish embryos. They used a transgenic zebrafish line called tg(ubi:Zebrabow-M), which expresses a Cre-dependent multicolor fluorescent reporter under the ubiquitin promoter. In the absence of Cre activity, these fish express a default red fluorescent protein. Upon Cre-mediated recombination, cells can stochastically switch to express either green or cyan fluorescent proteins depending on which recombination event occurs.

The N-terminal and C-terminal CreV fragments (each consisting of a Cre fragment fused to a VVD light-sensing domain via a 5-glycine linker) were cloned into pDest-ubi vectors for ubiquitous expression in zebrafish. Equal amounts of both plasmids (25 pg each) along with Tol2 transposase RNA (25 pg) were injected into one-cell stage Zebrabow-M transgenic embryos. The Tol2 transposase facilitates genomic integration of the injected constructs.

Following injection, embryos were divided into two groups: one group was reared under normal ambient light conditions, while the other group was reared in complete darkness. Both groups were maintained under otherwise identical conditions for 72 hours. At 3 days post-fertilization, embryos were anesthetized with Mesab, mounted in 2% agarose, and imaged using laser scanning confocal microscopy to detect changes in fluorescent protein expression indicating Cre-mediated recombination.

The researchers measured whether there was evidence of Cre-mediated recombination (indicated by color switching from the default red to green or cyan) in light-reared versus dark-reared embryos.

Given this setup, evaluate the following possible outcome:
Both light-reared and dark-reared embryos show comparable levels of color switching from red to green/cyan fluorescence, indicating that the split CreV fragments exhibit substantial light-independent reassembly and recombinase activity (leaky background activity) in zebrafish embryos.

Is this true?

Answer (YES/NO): NO